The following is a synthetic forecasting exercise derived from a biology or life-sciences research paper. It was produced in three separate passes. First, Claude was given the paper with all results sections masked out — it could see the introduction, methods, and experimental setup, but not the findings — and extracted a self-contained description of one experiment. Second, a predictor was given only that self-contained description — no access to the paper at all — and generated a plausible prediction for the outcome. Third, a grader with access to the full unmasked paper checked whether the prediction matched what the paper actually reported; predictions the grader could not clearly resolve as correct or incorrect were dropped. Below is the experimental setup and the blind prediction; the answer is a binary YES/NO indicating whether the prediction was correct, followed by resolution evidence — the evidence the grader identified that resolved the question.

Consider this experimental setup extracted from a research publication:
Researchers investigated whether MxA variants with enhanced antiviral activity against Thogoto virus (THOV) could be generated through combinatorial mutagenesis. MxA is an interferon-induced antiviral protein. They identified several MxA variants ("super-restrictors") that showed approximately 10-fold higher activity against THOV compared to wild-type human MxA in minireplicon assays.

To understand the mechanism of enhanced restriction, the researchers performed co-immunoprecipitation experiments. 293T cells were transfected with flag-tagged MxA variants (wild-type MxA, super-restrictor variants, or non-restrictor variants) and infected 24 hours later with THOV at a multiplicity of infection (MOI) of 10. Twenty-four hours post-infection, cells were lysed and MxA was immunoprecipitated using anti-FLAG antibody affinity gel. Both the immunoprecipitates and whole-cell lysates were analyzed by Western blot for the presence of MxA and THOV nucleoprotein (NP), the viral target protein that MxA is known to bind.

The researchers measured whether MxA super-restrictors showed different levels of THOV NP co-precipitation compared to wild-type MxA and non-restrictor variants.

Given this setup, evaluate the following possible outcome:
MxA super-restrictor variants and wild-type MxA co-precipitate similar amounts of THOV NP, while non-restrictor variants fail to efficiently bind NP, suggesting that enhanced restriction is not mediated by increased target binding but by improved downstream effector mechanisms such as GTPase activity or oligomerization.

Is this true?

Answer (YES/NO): NO